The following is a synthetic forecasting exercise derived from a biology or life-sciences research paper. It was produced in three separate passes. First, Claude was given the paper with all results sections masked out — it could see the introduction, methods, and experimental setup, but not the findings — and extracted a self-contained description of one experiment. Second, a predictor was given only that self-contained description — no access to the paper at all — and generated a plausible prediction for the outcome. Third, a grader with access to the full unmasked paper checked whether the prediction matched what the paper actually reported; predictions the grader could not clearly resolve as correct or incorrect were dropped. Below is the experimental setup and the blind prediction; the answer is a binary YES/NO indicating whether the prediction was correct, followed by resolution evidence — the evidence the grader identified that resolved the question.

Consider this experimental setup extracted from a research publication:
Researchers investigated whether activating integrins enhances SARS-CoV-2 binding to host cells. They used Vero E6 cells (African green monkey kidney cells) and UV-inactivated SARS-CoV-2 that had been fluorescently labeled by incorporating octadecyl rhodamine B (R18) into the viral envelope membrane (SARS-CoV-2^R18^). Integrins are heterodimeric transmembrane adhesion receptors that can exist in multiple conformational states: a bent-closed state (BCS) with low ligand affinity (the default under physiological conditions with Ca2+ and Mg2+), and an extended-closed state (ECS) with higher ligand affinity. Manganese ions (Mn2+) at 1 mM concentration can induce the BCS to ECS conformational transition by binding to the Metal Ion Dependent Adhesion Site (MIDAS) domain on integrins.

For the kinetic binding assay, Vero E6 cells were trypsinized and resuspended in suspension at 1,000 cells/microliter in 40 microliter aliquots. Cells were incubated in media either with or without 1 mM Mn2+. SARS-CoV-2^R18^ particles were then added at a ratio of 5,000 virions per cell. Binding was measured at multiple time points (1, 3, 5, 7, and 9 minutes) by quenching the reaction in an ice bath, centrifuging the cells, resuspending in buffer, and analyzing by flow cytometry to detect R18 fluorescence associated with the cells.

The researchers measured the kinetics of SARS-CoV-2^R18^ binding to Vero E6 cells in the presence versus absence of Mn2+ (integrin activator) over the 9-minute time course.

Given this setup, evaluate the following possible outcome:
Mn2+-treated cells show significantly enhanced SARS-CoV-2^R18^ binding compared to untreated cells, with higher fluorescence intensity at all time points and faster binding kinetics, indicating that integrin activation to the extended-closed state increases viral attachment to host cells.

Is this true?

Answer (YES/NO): YES